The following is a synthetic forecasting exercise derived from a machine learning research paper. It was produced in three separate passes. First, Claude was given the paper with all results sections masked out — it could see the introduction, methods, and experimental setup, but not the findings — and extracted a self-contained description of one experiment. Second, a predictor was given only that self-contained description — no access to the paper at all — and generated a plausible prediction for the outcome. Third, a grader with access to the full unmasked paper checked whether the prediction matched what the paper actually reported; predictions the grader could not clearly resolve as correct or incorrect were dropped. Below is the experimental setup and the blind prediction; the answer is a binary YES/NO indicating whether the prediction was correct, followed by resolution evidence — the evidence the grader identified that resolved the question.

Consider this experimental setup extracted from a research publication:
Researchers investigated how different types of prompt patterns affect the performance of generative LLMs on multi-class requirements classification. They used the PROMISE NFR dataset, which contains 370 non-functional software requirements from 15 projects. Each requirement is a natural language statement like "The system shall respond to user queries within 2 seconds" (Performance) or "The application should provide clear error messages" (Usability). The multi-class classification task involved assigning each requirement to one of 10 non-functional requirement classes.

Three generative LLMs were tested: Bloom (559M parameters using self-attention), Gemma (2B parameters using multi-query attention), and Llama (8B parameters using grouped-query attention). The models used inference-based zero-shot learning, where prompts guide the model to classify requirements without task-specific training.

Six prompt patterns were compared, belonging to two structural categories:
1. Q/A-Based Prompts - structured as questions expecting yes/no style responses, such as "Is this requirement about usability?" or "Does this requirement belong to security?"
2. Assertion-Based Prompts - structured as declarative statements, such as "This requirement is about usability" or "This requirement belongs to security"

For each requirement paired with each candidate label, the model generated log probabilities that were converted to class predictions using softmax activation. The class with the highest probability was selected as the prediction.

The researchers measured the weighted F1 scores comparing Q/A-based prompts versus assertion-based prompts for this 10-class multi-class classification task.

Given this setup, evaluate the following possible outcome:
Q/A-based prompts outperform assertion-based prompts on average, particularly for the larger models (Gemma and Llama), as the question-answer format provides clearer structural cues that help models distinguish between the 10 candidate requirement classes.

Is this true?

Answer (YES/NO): NO